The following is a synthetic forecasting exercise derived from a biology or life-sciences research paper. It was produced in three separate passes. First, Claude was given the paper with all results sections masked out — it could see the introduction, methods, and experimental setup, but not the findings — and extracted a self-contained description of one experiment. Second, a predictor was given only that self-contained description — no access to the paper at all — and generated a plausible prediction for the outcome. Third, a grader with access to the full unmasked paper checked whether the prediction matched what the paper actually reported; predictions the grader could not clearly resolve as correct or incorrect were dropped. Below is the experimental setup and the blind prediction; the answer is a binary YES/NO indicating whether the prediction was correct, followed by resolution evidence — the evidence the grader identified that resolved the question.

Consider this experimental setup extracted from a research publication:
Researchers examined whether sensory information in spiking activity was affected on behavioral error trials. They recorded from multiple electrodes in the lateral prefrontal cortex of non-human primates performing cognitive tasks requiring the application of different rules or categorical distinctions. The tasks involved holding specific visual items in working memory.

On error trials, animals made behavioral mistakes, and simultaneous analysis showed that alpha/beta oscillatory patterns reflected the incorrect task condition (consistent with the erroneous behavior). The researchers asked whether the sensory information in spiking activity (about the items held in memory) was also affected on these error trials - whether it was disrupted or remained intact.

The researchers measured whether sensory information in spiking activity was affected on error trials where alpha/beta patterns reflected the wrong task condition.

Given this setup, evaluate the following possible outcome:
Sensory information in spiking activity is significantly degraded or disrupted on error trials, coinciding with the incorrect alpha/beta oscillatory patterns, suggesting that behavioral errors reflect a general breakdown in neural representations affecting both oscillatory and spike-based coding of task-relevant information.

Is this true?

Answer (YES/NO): NO